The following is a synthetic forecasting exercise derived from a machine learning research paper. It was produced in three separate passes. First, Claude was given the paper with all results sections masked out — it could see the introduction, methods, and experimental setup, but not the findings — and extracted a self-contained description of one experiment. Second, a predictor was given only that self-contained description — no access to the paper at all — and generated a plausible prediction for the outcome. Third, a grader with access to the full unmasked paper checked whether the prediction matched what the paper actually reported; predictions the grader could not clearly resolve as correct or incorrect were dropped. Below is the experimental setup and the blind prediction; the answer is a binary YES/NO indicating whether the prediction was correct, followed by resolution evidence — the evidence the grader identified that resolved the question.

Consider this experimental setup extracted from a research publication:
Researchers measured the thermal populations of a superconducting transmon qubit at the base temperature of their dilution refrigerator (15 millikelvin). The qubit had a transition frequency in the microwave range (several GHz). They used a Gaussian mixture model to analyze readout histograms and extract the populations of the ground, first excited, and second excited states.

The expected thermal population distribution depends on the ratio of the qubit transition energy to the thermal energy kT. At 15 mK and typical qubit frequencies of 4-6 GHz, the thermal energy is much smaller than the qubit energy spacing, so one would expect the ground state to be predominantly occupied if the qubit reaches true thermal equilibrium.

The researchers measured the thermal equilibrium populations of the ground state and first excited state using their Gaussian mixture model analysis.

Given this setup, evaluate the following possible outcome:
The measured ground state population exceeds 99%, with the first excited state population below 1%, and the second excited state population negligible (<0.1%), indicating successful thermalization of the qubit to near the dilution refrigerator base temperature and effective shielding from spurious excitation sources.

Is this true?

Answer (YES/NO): NO